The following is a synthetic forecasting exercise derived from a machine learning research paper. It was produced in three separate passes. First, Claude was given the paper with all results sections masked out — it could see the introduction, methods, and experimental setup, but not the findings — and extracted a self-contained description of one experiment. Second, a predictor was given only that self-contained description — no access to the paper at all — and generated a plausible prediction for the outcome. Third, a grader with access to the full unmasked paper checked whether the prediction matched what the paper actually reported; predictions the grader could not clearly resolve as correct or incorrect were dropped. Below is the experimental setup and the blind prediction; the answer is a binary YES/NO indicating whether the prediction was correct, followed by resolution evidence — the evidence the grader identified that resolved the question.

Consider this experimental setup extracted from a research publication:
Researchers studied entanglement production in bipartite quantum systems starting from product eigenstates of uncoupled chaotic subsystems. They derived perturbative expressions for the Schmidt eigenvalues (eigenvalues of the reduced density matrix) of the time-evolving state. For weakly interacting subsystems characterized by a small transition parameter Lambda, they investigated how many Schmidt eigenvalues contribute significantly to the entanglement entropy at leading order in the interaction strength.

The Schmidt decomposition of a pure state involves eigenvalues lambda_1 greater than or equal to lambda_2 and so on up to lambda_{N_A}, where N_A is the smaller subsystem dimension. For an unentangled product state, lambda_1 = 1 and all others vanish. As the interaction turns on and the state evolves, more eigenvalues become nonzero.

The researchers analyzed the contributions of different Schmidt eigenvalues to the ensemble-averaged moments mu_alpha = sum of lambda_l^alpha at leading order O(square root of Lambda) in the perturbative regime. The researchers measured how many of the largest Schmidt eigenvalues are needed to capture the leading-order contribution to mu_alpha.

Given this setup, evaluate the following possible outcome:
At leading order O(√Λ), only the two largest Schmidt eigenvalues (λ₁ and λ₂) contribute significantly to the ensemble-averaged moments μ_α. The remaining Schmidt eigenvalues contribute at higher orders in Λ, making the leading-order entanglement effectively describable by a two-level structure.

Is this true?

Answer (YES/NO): YES